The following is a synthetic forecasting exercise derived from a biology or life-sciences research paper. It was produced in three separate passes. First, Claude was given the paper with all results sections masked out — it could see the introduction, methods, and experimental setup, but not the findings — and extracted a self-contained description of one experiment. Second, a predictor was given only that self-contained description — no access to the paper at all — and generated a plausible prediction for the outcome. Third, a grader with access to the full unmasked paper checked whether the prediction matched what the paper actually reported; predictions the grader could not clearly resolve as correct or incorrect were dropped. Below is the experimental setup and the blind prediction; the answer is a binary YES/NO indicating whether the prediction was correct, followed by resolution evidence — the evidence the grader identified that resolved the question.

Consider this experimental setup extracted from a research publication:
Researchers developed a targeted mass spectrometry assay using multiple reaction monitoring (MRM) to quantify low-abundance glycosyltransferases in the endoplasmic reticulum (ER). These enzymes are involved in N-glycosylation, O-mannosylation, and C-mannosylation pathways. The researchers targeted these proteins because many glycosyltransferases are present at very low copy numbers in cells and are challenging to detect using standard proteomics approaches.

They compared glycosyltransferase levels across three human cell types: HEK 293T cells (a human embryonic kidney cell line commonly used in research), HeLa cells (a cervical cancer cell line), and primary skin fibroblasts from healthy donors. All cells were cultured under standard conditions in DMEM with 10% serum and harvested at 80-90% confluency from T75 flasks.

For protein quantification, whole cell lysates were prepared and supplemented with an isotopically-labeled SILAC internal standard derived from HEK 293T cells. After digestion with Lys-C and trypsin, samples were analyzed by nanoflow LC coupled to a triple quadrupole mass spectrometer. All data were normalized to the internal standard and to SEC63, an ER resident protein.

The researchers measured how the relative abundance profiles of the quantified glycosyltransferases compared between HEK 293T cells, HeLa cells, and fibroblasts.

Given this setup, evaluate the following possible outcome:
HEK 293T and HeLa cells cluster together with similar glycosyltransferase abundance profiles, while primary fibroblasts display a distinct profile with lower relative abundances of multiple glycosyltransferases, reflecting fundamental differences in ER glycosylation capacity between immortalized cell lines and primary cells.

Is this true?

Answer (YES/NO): NO